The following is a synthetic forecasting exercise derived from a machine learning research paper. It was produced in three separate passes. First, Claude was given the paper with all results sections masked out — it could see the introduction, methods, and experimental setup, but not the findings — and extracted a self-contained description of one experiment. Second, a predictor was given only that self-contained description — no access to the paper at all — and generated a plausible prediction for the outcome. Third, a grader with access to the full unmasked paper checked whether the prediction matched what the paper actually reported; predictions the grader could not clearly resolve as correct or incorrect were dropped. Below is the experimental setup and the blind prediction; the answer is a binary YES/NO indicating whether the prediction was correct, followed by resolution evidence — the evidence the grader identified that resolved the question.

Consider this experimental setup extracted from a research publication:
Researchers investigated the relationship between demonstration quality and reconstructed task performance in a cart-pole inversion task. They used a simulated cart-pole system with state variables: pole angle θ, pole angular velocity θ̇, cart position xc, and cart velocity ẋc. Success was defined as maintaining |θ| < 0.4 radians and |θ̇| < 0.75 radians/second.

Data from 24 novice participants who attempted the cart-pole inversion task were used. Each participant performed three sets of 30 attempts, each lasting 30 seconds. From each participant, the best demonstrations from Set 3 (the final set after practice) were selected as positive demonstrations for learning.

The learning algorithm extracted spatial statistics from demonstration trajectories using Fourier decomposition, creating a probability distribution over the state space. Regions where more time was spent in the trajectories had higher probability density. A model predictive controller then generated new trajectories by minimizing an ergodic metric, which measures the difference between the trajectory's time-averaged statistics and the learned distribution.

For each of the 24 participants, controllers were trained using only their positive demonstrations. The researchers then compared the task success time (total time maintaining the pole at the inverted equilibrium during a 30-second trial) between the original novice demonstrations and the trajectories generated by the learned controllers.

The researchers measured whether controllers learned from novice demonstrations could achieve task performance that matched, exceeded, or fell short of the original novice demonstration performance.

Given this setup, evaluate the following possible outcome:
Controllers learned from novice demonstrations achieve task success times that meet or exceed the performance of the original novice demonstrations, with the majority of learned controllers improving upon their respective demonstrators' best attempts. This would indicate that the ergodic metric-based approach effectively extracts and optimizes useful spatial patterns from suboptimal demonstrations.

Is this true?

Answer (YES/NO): YES